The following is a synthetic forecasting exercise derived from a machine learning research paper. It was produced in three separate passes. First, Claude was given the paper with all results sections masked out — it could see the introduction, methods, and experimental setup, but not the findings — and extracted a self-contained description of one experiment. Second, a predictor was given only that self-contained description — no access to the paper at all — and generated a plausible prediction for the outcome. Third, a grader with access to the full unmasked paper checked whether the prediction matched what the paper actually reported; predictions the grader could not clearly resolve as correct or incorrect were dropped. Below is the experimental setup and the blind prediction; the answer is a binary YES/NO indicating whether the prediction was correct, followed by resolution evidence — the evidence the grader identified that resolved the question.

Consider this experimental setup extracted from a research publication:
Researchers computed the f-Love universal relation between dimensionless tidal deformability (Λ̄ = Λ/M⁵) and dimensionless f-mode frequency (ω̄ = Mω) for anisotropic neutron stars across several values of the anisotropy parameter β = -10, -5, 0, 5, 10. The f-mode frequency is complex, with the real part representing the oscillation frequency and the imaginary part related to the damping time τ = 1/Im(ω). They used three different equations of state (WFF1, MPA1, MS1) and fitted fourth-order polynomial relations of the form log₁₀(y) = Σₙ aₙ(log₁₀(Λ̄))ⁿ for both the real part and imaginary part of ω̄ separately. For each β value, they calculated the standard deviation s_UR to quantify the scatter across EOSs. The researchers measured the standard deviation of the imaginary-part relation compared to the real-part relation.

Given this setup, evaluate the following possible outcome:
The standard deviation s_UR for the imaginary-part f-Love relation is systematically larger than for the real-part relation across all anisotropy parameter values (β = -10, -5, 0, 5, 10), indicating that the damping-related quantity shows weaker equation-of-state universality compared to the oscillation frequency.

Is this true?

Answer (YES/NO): YES